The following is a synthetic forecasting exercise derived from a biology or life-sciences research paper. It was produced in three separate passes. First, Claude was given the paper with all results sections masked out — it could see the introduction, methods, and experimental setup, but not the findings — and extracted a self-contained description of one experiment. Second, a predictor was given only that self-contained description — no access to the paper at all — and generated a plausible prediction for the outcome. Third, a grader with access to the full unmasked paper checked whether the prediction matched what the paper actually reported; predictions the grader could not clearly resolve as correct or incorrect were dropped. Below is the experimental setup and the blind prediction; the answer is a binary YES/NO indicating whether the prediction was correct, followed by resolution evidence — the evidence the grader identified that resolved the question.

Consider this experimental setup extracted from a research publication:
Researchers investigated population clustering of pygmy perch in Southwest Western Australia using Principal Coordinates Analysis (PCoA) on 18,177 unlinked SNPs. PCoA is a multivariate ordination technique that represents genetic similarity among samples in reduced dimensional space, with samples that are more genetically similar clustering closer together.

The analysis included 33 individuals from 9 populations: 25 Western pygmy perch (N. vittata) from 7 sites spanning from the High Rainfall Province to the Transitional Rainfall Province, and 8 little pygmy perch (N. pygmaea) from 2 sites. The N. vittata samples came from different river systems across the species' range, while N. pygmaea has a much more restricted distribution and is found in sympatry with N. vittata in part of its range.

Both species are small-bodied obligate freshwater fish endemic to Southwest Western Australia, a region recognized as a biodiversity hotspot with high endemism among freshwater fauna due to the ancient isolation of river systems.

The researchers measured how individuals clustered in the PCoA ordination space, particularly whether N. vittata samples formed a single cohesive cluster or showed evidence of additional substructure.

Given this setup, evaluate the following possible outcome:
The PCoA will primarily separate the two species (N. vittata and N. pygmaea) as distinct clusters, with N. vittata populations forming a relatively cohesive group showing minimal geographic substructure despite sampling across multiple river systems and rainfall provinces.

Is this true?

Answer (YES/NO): NO